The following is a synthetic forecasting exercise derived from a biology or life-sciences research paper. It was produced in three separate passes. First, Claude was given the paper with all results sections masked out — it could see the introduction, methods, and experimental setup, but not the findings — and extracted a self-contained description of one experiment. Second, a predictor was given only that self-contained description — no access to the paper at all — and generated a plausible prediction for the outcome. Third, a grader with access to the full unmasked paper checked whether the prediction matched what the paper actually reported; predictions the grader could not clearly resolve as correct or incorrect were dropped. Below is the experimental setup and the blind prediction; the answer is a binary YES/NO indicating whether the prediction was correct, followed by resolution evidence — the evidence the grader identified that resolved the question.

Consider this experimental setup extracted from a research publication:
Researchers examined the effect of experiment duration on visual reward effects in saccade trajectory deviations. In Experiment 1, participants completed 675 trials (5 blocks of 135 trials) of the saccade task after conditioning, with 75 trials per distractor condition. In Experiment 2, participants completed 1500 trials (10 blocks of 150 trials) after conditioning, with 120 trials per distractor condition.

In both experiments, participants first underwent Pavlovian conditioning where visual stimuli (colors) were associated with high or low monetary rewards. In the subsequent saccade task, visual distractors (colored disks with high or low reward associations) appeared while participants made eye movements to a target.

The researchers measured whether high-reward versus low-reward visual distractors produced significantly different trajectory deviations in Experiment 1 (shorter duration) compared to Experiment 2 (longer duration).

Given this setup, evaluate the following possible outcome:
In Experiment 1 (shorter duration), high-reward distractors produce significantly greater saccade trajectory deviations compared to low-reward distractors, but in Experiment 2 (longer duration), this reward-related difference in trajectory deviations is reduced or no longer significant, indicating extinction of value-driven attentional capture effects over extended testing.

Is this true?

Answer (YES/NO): YES